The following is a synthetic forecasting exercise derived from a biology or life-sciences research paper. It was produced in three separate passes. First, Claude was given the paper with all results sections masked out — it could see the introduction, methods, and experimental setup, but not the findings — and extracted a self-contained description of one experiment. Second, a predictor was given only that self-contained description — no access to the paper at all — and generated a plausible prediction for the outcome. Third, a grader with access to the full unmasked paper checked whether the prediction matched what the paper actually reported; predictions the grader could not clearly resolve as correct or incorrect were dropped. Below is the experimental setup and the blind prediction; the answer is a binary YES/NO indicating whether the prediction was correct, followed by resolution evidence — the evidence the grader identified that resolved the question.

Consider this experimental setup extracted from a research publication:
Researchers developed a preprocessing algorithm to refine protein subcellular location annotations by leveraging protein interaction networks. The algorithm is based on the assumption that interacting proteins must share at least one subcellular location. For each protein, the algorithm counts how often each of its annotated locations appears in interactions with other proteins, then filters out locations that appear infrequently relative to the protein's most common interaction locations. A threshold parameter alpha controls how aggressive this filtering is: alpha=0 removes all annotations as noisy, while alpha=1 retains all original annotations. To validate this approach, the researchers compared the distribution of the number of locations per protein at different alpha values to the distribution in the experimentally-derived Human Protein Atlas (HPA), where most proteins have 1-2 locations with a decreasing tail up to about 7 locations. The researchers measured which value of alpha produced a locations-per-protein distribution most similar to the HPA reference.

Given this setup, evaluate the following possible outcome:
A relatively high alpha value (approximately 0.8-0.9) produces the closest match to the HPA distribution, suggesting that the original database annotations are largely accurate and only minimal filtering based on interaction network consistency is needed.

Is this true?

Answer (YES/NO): NO